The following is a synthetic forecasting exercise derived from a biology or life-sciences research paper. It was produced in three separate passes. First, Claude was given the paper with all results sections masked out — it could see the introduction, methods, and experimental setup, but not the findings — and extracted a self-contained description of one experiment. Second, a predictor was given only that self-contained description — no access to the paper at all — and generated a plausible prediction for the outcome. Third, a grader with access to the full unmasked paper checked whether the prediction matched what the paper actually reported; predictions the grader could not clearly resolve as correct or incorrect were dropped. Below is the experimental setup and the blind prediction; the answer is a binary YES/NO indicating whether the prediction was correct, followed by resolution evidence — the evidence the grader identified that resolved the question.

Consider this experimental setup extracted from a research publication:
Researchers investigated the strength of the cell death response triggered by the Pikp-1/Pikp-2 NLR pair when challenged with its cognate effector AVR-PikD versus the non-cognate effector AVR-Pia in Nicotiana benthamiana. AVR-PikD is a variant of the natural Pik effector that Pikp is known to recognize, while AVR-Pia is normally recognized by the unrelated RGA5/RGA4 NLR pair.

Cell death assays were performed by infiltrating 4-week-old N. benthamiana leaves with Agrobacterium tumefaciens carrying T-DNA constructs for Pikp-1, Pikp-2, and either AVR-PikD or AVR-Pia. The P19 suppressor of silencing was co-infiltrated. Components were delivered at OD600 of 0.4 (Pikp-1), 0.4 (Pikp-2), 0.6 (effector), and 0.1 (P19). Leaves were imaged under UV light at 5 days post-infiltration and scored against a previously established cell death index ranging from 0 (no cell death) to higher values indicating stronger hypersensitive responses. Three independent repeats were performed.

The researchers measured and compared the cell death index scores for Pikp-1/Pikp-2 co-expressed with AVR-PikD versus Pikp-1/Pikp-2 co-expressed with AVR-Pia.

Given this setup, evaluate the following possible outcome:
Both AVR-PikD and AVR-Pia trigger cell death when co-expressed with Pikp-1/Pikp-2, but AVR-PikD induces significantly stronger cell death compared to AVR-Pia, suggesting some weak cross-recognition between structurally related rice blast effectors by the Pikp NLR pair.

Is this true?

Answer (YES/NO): YES